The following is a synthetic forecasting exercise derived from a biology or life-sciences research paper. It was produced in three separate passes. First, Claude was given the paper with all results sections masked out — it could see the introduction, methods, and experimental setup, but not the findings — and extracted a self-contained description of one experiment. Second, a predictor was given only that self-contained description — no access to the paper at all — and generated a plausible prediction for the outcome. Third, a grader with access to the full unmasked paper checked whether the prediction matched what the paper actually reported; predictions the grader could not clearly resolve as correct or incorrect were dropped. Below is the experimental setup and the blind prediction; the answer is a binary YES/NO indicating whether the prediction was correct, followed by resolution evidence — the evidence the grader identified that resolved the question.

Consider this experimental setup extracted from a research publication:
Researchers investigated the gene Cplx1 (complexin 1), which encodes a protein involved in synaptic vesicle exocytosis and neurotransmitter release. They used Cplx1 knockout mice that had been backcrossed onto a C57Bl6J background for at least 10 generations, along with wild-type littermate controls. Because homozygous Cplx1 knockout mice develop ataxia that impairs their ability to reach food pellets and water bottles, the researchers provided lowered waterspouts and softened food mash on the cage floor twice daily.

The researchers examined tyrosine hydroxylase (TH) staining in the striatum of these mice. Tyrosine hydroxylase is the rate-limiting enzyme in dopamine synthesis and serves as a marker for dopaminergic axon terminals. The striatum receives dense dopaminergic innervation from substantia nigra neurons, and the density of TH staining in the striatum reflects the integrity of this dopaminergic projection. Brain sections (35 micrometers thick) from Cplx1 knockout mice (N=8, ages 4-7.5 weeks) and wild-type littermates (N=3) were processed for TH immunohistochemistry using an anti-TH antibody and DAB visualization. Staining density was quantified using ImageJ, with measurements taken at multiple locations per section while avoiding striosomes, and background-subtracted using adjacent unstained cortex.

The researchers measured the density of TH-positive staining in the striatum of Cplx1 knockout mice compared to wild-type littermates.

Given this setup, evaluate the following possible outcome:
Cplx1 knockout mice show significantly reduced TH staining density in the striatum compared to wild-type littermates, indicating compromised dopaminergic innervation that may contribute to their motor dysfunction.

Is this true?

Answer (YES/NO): YES